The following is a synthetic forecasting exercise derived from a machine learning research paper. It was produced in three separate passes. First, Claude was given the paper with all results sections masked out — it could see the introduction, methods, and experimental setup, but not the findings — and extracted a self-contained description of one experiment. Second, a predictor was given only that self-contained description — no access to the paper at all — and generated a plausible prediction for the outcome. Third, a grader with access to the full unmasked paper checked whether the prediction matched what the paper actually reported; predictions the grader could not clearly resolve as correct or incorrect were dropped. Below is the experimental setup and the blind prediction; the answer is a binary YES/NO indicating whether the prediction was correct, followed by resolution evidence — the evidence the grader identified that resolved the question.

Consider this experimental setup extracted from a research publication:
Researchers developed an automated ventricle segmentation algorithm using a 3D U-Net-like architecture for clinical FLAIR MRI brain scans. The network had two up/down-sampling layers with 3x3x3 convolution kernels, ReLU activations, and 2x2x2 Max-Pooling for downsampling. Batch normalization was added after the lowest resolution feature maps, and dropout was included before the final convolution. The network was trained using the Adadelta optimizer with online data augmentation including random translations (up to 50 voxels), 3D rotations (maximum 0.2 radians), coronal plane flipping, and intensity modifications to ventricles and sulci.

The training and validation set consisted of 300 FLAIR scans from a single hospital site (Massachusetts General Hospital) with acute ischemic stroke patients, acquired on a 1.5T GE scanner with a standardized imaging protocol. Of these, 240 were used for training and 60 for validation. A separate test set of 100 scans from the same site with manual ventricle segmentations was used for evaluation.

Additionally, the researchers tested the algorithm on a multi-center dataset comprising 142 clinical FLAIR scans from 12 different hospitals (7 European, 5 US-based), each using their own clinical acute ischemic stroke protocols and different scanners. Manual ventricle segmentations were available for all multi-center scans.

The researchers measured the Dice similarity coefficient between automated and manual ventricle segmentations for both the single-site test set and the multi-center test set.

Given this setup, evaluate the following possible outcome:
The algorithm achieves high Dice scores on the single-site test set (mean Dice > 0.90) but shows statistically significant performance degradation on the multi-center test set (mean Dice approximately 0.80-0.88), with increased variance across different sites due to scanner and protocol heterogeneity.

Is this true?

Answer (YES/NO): NO